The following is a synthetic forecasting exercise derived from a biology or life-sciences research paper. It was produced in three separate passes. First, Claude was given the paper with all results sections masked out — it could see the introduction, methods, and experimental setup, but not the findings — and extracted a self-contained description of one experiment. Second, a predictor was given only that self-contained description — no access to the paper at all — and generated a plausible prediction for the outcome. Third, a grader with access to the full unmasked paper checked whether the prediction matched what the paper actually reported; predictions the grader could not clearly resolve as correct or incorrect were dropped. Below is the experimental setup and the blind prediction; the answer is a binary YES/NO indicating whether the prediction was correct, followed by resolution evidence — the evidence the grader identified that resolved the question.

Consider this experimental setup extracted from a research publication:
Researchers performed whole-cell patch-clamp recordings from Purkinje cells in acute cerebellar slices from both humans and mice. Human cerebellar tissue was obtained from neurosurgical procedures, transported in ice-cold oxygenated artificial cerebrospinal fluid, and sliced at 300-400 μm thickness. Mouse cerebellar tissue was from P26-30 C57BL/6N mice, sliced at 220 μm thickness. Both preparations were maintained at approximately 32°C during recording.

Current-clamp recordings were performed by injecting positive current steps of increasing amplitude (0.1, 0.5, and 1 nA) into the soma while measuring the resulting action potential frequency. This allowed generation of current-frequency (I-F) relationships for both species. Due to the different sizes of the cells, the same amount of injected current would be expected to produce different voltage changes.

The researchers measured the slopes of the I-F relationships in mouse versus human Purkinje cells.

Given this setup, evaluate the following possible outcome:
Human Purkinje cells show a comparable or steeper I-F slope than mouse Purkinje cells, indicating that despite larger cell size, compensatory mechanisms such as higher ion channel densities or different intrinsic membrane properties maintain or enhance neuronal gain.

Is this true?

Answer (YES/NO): NO